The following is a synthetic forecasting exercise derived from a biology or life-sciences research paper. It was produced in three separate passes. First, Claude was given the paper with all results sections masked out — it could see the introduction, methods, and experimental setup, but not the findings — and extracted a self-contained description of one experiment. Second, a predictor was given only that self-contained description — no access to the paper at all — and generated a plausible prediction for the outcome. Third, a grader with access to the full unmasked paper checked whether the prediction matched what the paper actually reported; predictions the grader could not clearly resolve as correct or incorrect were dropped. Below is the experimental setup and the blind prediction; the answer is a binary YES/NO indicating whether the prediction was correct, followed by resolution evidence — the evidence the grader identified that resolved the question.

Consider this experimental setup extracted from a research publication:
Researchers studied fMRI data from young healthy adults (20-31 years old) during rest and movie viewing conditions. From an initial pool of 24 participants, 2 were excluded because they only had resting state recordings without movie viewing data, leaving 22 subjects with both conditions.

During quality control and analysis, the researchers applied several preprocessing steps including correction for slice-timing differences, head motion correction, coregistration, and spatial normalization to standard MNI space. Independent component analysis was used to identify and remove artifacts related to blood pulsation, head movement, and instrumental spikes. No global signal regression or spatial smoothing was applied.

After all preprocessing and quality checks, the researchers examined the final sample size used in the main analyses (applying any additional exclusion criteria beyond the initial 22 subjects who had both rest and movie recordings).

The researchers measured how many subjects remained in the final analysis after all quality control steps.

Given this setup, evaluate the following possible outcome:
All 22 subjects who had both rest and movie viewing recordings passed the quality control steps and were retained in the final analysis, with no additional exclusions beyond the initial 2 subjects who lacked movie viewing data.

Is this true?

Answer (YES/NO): NO